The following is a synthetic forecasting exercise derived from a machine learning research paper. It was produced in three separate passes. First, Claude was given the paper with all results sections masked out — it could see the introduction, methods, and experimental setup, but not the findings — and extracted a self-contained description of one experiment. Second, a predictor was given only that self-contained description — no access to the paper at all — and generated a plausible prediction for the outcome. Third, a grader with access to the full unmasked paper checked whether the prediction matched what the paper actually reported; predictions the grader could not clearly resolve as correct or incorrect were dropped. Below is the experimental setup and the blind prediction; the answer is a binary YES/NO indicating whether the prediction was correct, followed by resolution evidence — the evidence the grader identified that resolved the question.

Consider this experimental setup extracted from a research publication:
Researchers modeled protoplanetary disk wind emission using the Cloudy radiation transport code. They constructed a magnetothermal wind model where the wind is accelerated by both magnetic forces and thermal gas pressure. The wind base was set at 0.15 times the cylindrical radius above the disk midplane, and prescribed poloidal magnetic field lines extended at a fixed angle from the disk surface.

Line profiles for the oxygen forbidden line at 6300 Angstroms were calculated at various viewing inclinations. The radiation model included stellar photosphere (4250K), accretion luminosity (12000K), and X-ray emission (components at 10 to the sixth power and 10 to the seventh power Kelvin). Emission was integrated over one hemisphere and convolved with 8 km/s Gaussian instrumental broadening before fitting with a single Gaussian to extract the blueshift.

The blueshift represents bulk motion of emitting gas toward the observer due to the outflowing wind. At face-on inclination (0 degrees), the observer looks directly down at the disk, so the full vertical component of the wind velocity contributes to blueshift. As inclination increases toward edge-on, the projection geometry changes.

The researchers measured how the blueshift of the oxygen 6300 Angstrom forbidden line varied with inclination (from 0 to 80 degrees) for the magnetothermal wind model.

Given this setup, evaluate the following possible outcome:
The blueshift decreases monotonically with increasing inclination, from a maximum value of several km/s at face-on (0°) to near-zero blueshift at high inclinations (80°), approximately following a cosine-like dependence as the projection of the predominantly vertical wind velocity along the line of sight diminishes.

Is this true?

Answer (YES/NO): NO